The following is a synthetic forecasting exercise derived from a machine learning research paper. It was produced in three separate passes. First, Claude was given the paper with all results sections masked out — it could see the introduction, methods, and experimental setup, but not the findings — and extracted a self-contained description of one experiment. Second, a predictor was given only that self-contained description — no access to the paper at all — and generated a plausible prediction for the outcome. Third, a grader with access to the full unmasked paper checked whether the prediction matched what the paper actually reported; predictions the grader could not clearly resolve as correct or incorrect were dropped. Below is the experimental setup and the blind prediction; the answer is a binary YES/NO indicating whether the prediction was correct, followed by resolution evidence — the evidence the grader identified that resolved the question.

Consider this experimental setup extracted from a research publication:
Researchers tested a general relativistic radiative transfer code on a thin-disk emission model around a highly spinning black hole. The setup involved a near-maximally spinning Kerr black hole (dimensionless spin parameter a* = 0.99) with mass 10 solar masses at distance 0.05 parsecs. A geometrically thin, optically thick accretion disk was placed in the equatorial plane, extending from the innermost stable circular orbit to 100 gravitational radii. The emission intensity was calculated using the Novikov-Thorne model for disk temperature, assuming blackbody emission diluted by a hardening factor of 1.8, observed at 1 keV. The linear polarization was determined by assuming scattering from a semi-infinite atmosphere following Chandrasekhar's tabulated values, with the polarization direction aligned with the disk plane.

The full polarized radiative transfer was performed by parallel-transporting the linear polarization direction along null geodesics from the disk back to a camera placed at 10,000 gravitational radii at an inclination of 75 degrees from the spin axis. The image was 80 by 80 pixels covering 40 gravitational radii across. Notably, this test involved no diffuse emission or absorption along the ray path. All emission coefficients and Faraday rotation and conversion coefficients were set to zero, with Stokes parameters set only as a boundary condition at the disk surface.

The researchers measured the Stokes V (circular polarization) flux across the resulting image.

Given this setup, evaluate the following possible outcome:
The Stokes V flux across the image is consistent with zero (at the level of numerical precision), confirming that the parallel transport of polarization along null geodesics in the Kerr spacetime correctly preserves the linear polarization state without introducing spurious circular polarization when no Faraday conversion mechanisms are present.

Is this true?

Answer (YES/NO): YES